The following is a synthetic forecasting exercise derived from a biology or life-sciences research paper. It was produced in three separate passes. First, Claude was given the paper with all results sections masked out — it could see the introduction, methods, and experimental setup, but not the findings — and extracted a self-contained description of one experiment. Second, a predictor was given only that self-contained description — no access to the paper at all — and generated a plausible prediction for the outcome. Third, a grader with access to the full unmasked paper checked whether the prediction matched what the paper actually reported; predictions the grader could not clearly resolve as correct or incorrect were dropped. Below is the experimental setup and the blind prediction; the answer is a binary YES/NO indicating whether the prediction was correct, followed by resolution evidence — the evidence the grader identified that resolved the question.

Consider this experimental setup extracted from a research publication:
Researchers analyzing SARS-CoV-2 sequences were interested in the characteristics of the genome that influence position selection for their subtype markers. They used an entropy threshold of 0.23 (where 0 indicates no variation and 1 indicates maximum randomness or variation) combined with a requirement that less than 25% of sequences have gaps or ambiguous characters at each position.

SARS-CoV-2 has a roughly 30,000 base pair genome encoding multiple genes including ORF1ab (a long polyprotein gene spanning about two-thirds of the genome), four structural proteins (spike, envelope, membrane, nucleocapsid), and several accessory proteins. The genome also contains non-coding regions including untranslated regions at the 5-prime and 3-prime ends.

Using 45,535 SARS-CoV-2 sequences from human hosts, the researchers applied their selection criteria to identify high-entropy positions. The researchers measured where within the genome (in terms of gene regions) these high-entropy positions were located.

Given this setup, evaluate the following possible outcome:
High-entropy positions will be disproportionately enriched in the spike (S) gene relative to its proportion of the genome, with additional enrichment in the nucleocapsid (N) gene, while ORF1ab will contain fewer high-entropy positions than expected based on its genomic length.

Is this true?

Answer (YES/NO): NO